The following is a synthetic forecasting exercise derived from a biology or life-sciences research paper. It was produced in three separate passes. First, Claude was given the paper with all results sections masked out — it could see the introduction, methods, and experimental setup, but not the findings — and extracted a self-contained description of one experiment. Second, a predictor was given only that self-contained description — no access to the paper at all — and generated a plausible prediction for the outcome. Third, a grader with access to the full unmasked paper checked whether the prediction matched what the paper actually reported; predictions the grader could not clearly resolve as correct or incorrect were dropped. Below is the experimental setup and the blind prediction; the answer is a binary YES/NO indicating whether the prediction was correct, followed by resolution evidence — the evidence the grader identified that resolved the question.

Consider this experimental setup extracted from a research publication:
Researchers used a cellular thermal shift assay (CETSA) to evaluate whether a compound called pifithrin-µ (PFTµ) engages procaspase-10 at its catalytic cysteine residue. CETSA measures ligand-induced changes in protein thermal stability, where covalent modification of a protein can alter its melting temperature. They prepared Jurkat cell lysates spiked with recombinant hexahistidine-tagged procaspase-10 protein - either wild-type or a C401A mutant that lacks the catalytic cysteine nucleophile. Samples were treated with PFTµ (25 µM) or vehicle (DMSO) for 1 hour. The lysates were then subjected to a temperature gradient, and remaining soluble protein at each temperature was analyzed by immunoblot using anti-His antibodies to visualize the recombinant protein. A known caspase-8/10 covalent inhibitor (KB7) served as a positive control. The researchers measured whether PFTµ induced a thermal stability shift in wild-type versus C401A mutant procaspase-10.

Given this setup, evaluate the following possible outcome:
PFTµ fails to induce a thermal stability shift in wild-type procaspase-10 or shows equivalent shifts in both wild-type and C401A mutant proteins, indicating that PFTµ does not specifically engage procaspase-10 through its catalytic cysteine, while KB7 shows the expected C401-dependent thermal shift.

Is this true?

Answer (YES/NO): NO